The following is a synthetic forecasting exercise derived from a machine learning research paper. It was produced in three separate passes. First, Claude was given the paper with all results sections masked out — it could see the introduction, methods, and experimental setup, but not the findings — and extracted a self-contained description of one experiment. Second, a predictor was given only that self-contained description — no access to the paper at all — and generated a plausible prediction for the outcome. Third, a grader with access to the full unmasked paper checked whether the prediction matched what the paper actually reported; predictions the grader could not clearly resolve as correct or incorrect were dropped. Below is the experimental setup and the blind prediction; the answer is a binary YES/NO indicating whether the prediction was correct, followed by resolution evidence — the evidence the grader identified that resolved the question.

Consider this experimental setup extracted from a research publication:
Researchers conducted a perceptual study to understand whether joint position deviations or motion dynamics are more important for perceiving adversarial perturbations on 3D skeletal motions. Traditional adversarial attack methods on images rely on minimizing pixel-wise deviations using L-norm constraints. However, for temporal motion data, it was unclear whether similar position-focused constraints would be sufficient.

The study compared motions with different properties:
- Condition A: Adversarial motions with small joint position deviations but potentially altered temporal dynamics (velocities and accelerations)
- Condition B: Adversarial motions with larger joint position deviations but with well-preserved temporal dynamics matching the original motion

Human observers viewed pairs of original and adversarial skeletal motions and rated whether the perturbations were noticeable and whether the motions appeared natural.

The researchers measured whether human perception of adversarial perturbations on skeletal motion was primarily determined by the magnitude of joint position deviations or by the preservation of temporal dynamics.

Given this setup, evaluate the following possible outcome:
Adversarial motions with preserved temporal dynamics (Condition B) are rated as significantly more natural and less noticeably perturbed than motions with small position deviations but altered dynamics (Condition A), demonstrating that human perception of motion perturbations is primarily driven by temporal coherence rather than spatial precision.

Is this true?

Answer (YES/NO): YES